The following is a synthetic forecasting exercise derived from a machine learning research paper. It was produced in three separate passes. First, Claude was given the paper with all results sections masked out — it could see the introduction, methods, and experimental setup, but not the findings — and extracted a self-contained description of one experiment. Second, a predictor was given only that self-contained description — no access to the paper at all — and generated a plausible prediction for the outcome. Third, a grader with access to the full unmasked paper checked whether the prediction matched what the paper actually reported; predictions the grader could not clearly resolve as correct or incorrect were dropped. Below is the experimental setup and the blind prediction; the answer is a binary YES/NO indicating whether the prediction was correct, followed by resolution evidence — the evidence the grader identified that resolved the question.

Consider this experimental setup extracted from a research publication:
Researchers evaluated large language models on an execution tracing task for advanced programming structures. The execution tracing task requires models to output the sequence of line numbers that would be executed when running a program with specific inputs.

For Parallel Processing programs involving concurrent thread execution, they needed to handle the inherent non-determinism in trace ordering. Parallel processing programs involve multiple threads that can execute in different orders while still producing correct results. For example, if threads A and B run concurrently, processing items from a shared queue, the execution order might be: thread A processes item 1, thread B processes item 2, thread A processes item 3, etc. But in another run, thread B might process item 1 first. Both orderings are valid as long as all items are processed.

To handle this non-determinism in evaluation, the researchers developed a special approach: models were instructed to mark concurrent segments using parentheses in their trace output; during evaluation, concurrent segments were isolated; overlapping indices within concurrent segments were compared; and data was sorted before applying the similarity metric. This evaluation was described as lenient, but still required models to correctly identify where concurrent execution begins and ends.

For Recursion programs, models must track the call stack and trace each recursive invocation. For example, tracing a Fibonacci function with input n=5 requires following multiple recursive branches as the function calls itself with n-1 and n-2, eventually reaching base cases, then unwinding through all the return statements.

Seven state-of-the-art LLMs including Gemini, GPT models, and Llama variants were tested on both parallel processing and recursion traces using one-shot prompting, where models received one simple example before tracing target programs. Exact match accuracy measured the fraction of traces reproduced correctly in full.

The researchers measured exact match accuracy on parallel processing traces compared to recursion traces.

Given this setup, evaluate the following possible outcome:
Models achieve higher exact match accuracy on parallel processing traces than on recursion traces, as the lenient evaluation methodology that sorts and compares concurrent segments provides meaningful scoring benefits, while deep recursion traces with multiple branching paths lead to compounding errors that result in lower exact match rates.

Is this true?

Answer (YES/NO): NO